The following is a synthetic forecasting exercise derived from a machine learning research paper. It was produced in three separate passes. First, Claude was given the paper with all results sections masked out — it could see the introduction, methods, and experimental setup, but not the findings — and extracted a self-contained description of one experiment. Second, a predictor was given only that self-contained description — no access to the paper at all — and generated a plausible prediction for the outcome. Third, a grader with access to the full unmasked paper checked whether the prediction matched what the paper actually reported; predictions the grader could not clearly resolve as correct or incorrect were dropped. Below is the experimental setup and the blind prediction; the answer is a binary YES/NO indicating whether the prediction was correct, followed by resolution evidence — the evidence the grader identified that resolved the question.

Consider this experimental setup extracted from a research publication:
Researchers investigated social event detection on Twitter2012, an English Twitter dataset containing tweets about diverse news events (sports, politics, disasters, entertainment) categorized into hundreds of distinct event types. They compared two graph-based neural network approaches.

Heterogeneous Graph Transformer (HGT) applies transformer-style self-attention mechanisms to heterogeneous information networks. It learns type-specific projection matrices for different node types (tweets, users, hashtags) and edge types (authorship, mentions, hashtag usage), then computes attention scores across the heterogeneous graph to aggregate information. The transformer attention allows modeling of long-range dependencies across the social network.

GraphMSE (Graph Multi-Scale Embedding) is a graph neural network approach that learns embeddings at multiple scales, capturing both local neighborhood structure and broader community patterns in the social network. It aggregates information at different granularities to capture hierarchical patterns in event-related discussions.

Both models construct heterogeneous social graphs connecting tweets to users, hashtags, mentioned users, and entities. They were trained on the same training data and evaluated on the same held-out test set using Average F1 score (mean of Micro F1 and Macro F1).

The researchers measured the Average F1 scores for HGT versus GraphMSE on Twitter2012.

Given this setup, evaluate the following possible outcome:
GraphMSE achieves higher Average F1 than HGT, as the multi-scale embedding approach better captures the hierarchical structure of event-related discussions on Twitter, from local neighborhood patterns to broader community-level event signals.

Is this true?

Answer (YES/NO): YES